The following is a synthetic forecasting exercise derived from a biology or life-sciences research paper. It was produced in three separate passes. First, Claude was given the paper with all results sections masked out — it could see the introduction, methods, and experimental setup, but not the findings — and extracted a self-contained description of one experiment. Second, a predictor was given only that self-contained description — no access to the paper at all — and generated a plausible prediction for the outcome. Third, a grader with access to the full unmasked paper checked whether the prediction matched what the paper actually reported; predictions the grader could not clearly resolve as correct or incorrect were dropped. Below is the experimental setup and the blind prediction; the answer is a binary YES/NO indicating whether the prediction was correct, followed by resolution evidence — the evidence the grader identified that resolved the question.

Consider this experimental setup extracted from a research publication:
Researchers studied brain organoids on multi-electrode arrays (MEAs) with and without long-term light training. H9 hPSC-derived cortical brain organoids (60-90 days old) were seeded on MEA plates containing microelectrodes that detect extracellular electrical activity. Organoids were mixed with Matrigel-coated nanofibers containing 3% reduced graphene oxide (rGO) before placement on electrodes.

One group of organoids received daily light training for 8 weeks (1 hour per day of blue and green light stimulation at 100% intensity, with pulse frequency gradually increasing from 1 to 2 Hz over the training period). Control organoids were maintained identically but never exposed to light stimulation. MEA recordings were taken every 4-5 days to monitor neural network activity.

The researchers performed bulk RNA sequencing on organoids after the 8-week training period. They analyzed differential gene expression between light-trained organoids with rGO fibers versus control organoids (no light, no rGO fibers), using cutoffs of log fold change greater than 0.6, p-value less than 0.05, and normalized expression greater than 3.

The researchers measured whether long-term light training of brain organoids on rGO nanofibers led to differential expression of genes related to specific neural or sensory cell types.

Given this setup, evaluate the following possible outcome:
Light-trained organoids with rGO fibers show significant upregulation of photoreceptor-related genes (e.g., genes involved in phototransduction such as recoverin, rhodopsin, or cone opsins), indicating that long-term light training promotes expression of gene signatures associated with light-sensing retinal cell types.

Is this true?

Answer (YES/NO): YES